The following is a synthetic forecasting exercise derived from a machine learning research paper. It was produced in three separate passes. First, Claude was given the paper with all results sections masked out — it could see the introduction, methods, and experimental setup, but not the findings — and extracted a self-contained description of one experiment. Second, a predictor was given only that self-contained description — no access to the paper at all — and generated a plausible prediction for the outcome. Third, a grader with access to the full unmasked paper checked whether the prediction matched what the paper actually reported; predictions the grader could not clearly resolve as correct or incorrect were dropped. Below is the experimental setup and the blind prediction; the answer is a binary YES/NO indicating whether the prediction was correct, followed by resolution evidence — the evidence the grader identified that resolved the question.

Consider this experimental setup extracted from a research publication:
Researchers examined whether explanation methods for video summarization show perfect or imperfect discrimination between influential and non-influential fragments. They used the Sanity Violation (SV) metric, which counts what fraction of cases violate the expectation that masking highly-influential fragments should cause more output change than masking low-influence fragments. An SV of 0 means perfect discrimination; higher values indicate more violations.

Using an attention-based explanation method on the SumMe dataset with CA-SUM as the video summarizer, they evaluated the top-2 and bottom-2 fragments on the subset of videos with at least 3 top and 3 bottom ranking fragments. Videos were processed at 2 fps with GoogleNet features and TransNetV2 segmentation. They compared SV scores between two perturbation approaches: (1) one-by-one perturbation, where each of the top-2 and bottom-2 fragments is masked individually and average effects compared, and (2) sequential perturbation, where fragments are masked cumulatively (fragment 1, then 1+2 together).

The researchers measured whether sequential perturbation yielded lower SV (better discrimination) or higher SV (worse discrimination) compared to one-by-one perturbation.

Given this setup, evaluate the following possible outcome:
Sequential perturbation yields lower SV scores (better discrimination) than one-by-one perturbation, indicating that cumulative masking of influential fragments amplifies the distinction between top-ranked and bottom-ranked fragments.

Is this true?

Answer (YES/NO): YES